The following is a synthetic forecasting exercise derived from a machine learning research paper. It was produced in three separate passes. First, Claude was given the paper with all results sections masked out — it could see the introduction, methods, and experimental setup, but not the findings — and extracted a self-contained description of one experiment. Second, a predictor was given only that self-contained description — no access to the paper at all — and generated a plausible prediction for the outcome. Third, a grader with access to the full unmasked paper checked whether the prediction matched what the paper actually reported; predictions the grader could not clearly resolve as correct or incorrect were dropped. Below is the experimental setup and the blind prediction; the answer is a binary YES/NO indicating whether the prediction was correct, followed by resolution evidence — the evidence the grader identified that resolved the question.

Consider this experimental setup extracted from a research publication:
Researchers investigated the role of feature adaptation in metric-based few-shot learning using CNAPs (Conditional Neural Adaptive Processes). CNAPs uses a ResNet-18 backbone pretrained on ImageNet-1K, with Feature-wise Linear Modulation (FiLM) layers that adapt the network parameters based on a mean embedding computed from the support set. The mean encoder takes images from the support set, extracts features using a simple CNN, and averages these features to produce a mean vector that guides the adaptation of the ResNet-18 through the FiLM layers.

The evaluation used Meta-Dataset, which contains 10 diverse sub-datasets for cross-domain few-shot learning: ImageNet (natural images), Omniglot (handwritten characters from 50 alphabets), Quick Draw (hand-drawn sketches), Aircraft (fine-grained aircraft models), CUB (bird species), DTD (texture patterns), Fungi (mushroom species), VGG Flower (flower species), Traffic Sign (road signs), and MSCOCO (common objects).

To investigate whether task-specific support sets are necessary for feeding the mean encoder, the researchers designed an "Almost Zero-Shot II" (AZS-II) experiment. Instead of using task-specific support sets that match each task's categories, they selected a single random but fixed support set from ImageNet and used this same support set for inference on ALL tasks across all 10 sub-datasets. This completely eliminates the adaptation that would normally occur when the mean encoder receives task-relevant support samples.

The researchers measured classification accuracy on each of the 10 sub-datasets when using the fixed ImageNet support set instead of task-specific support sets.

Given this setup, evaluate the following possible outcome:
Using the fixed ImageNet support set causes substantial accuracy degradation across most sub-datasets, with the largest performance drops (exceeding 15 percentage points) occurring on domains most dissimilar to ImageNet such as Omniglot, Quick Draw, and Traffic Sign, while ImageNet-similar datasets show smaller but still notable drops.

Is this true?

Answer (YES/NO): NO